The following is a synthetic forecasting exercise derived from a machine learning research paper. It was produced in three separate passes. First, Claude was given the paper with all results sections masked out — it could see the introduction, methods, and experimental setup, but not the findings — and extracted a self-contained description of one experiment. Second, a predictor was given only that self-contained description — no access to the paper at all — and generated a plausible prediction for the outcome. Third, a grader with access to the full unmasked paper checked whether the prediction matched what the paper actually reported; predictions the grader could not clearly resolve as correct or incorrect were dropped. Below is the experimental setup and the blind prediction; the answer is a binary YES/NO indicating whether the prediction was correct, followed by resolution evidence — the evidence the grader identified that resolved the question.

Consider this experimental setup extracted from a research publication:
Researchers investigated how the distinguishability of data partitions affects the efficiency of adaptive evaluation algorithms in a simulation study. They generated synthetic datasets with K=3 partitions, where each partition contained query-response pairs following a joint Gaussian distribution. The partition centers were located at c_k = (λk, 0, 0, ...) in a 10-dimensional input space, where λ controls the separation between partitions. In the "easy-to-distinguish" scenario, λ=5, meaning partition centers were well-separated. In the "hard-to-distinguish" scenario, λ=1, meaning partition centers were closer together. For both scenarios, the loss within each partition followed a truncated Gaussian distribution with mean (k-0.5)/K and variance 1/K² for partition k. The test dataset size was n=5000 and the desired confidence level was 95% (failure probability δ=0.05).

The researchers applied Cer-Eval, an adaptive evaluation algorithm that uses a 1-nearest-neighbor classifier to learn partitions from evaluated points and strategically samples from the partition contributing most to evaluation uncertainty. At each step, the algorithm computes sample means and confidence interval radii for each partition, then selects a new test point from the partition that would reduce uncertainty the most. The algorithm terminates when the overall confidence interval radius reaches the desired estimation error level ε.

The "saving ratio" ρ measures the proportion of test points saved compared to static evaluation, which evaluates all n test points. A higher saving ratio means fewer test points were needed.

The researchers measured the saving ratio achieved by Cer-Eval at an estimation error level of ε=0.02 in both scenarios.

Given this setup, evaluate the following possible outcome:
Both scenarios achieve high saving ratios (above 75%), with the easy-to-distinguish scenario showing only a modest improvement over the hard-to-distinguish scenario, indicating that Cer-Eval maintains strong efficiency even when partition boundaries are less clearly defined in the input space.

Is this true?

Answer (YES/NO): NO